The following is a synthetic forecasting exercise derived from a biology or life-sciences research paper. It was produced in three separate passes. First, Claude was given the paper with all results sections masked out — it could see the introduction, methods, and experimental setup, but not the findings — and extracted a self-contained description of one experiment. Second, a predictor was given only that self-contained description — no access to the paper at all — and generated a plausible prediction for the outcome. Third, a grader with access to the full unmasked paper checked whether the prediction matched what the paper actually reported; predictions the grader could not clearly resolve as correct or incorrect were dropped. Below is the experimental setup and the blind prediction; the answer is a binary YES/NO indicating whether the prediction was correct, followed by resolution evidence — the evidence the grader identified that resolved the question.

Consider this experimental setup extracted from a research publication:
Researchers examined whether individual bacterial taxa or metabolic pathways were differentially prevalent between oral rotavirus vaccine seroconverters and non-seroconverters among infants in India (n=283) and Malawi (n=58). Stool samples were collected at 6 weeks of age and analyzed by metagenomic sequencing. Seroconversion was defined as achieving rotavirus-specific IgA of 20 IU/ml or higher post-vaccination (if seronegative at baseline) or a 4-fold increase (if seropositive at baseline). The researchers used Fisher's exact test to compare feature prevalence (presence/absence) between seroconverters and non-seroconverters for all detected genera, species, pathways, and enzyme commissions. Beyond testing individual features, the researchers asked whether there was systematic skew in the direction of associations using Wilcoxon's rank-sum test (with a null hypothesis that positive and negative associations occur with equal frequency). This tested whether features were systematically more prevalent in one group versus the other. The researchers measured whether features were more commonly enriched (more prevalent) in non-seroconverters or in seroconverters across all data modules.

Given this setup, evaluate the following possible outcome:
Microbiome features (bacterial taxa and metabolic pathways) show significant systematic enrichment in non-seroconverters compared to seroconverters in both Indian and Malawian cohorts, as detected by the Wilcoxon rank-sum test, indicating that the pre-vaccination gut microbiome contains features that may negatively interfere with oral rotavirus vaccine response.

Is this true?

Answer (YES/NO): YES